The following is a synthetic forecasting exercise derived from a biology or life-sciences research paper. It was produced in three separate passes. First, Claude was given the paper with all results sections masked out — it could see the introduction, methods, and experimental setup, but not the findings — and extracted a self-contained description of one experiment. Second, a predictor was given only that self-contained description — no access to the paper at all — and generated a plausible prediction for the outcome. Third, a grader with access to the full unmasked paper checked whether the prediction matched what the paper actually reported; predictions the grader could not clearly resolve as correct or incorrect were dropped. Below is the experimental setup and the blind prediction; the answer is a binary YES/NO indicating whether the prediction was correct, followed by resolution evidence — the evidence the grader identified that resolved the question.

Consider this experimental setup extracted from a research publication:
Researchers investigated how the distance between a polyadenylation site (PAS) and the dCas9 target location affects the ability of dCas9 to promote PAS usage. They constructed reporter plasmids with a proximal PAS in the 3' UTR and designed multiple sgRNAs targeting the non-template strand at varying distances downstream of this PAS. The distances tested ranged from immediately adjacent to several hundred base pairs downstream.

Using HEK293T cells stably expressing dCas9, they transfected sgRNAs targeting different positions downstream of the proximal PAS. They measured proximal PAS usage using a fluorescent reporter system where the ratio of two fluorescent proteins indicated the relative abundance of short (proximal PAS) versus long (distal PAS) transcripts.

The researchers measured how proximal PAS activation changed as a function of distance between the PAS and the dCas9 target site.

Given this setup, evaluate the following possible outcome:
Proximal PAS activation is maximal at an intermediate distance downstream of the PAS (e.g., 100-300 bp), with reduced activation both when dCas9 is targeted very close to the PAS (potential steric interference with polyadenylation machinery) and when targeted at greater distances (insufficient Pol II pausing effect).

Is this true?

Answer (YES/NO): NO